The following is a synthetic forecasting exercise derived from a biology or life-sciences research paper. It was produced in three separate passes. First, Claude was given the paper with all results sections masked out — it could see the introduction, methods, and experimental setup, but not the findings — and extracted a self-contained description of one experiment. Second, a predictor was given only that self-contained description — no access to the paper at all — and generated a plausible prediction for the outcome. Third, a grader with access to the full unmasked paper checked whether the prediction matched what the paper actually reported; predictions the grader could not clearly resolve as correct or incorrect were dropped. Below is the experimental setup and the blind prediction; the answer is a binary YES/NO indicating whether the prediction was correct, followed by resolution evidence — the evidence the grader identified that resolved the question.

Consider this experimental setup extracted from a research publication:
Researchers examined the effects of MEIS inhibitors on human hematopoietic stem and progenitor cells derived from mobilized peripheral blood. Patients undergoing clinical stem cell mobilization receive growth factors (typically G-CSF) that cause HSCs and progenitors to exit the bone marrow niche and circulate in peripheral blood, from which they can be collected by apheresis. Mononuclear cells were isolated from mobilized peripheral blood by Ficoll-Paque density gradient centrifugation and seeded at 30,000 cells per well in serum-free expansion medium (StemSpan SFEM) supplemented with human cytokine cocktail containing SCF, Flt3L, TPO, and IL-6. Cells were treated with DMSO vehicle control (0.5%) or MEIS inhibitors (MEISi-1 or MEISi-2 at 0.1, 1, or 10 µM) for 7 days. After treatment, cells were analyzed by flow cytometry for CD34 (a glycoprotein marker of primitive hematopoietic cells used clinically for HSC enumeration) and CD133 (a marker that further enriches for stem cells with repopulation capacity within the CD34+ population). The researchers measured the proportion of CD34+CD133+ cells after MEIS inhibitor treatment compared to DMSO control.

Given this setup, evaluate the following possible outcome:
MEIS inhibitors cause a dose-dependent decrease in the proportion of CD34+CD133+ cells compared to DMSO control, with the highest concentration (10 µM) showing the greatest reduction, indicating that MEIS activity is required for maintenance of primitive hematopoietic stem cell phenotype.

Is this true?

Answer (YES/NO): NO